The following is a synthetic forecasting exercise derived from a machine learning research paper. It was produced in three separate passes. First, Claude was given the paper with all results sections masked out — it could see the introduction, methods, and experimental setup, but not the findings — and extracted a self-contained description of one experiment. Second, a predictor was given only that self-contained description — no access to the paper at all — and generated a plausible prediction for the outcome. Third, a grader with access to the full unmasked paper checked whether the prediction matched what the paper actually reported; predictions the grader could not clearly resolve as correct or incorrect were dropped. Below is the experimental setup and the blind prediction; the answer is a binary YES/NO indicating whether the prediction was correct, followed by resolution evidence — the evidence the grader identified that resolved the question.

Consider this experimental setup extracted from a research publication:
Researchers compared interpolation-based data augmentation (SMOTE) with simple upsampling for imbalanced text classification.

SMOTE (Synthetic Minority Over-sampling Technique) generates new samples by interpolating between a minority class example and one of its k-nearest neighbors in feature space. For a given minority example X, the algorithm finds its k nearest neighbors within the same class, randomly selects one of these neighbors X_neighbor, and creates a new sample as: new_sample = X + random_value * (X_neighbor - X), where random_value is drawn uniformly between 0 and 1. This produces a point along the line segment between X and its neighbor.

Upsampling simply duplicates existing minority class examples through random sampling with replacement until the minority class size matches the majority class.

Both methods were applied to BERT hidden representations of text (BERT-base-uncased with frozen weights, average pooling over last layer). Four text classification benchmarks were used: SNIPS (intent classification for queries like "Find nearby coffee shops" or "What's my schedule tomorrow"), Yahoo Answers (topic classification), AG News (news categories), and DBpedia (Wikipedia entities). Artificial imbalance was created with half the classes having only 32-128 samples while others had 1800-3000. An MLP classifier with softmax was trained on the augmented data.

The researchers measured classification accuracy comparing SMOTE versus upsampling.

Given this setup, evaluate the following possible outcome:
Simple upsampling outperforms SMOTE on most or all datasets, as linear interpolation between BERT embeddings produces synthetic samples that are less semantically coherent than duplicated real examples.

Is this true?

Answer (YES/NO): NO